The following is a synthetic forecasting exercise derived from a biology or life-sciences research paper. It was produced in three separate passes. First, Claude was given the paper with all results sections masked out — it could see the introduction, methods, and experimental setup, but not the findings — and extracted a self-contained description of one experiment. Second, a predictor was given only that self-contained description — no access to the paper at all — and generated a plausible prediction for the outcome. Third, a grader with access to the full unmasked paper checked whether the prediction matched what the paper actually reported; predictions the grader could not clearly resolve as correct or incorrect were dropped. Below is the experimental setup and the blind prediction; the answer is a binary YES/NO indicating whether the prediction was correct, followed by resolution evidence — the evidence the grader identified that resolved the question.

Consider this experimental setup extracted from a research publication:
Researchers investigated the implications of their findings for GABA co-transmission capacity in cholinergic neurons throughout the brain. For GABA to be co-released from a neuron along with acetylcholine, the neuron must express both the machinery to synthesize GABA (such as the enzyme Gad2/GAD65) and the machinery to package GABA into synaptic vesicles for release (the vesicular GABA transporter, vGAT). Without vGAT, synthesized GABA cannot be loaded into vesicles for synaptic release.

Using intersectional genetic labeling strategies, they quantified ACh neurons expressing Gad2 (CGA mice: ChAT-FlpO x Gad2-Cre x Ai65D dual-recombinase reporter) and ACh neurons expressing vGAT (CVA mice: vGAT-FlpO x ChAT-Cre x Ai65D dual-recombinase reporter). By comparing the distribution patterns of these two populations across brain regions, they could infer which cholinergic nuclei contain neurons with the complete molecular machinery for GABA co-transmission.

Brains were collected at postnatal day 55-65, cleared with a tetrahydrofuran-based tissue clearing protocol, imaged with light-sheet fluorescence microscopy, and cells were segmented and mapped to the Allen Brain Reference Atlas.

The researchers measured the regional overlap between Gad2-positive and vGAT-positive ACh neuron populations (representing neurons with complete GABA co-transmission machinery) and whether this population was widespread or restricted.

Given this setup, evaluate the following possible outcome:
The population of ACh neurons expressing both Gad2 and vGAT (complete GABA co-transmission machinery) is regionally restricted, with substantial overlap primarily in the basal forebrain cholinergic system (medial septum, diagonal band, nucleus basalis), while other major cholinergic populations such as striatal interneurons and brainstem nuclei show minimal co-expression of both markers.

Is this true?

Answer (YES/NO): NO